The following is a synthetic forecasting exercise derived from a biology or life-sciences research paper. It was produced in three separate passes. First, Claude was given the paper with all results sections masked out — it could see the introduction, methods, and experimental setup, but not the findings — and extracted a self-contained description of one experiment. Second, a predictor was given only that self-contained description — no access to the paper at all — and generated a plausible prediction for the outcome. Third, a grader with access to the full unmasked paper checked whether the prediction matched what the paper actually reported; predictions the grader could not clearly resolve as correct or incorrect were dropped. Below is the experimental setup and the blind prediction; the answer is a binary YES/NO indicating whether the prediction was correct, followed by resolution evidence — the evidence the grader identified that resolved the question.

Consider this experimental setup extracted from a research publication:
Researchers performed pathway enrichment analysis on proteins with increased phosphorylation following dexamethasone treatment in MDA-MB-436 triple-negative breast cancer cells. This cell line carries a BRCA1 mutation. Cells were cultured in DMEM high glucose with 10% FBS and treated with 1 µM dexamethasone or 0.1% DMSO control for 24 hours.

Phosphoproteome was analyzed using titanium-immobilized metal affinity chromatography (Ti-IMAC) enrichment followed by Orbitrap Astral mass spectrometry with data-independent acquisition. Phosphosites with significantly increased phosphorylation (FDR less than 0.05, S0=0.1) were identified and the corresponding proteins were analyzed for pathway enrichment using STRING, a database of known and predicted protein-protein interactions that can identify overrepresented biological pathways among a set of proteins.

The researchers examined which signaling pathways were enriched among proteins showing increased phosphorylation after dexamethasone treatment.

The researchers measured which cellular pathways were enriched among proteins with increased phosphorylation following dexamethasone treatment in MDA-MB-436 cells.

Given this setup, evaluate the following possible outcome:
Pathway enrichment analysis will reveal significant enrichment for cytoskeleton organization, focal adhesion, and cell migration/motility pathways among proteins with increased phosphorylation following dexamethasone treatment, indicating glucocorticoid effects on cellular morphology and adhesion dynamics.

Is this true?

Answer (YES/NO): NO